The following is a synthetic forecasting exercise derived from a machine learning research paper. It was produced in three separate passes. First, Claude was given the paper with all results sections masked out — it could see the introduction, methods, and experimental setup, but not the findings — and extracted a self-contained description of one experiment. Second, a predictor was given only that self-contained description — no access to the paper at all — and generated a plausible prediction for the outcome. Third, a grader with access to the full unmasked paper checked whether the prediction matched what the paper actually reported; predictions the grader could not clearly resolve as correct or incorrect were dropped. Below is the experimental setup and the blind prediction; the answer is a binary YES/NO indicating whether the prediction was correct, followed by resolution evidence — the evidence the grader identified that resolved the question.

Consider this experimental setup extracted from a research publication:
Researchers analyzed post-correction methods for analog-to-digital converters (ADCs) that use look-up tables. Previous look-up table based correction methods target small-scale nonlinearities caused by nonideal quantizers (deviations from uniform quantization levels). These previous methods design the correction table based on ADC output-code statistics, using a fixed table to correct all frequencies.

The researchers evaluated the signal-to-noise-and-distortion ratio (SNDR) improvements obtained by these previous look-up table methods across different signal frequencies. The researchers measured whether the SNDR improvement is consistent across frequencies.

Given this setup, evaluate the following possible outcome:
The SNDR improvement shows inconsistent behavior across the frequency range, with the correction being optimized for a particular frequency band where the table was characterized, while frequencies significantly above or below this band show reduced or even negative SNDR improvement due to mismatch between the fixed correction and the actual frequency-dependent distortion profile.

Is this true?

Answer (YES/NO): NO